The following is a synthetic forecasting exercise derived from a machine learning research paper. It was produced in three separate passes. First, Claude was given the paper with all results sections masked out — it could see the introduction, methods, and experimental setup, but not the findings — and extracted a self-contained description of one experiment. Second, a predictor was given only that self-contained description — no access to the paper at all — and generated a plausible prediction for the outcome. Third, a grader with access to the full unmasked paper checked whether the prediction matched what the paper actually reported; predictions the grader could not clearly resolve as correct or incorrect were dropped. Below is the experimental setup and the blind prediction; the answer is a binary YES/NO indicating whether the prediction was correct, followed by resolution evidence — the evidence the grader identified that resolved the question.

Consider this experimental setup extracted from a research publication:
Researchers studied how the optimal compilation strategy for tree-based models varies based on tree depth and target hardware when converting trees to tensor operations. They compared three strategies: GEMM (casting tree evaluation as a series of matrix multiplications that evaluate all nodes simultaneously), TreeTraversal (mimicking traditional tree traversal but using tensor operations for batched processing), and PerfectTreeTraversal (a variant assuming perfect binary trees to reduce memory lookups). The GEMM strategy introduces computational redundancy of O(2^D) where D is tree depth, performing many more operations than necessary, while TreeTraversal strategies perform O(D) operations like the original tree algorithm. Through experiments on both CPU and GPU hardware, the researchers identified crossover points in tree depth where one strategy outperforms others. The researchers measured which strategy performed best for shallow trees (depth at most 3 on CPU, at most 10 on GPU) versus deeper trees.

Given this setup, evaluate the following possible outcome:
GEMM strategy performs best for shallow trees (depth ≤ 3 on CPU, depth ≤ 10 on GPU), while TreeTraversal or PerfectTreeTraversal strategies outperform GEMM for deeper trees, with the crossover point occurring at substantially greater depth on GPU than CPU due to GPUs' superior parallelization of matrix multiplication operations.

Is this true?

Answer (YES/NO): YES